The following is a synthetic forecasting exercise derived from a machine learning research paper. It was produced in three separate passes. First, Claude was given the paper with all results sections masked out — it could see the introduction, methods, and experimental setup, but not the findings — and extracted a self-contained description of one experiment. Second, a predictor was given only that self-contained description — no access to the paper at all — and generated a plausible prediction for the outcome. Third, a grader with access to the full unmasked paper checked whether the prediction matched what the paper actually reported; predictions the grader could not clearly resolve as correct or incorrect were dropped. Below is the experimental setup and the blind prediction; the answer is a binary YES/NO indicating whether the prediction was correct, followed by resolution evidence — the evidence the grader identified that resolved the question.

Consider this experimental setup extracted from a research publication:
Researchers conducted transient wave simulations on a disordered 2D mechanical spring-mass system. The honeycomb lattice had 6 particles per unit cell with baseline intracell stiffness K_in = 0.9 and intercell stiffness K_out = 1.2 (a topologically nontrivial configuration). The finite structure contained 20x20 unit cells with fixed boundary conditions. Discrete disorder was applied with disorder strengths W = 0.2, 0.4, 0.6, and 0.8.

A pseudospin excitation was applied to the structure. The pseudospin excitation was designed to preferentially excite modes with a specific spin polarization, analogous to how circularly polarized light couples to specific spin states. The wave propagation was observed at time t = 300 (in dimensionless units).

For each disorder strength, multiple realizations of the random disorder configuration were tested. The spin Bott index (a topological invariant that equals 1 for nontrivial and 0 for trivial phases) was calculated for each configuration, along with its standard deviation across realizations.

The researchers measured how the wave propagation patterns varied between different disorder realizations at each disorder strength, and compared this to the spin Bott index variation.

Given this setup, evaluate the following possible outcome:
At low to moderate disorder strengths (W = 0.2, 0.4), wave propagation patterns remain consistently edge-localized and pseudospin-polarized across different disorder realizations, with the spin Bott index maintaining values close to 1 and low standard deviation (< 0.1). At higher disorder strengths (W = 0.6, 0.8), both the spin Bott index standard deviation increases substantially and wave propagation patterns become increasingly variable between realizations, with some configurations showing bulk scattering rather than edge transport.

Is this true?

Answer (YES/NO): NO